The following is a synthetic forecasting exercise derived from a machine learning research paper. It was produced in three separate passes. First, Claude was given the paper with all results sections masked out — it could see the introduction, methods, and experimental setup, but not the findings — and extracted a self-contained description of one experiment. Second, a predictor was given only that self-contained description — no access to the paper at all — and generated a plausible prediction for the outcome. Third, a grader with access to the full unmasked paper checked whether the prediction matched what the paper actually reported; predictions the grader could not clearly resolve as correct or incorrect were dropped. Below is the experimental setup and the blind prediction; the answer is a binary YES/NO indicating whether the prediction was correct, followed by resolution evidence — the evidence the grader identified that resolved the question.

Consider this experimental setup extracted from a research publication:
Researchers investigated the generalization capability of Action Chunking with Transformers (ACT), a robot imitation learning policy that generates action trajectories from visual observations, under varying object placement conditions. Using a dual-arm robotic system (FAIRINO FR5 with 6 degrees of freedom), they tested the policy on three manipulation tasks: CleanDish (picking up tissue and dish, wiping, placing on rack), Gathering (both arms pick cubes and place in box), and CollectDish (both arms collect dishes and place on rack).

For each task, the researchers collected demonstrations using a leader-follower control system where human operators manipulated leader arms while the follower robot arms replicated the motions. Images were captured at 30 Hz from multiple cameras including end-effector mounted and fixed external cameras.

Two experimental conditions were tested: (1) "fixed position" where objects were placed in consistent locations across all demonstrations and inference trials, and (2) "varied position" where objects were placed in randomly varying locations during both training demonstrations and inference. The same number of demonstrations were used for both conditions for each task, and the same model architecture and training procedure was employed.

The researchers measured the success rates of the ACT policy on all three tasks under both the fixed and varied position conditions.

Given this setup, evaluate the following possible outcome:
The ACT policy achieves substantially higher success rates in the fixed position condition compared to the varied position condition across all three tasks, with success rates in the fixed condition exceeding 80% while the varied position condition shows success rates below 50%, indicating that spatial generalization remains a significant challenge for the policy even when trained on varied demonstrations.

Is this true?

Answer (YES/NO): NO